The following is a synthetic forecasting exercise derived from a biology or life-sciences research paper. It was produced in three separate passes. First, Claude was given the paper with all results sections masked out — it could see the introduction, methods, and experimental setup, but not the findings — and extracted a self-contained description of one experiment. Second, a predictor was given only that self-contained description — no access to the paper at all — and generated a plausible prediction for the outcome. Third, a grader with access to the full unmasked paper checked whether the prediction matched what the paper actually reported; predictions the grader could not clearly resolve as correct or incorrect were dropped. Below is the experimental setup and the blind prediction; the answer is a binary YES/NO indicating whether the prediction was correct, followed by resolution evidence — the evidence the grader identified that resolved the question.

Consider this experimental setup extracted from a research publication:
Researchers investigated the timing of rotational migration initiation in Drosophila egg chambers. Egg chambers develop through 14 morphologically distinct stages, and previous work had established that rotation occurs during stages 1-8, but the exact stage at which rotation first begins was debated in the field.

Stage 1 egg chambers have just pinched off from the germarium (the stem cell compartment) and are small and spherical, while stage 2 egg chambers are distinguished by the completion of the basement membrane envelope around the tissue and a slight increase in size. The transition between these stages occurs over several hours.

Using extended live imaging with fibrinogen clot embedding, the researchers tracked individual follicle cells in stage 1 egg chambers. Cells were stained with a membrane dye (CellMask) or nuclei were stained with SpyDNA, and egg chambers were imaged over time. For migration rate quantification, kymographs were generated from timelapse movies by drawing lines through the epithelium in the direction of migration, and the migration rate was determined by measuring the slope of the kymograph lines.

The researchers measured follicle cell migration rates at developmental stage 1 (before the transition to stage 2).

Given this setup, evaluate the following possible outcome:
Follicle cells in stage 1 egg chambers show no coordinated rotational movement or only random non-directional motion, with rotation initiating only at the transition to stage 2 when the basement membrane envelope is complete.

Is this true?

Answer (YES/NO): NO